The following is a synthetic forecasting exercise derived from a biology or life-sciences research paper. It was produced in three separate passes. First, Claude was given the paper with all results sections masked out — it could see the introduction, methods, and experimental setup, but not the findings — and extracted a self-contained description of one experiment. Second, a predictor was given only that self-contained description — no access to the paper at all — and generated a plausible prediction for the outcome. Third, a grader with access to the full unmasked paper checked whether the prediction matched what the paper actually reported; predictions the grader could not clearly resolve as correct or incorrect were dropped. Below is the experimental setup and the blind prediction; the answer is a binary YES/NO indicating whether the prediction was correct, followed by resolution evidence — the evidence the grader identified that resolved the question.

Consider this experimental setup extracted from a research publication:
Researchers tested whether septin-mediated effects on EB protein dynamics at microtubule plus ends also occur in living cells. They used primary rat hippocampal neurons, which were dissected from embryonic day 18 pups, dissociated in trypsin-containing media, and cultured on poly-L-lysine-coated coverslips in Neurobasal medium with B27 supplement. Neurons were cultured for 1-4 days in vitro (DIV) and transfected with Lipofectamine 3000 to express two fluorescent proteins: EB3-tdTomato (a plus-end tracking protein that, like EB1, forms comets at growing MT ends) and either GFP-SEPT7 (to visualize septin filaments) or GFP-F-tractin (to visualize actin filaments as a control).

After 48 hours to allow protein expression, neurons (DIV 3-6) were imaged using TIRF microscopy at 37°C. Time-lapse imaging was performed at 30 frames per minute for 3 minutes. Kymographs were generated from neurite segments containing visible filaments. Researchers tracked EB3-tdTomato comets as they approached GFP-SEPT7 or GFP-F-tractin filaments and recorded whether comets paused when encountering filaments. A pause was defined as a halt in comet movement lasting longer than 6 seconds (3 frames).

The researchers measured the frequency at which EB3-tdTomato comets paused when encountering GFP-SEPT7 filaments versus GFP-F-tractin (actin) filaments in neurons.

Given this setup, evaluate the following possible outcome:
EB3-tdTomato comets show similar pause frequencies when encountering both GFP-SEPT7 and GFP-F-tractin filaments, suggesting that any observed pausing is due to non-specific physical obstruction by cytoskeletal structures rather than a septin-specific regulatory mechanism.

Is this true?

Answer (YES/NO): NO